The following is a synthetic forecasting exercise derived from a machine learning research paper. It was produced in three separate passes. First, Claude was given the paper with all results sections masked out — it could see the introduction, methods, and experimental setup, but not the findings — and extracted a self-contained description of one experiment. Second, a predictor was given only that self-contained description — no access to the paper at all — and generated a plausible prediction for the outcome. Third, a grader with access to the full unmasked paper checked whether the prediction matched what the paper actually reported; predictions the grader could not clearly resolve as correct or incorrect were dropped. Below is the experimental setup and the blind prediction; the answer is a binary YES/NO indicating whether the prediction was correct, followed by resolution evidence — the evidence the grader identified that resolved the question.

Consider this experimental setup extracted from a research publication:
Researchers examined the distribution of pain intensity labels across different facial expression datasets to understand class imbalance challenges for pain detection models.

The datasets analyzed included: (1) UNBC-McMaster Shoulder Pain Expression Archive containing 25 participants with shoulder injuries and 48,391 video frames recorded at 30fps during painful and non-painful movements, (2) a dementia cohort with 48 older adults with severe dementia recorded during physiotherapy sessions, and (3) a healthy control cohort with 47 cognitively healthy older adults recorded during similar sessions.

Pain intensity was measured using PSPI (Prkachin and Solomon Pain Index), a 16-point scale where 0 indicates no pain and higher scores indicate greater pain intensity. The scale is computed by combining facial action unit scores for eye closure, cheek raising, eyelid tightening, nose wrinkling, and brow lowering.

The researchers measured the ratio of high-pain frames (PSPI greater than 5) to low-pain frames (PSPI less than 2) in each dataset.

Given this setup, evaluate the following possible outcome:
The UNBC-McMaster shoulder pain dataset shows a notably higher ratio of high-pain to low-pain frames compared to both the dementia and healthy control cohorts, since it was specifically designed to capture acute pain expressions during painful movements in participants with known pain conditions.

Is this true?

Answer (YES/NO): YES